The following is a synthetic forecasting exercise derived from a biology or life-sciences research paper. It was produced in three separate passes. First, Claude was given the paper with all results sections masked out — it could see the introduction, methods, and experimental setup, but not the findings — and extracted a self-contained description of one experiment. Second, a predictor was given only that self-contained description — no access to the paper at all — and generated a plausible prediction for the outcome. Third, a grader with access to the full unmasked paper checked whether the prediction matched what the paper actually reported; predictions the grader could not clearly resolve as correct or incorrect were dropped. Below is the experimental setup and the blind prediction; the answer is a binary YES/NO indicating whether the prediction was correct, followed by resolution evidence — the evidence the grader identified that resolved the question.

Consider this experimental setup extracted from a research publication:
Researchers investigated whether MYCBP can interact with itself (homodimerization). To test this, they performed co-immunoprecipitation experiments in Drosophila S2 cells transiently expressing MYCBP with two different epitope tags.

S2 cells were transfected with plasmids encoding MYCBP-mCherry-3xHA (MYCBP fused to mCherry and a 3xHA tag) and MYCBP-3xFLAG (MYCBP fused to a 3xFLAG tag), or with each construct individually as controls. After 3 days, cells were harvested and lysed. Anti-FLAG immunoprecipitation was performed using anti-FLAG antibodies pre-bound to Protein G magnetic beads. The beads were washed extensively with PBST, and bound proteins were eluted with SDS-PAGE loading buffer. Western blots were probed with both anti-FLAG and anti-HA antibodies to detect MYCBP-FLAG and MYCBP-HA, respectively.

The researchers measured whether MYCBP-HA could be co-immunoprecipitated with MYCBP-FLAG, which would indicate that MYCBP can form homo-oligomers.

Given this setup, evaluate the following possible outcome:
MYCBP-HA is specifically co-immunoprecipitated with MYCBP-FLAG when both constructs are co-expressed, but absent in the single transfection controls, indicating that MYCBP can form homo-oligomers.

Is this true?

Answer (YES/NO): YES